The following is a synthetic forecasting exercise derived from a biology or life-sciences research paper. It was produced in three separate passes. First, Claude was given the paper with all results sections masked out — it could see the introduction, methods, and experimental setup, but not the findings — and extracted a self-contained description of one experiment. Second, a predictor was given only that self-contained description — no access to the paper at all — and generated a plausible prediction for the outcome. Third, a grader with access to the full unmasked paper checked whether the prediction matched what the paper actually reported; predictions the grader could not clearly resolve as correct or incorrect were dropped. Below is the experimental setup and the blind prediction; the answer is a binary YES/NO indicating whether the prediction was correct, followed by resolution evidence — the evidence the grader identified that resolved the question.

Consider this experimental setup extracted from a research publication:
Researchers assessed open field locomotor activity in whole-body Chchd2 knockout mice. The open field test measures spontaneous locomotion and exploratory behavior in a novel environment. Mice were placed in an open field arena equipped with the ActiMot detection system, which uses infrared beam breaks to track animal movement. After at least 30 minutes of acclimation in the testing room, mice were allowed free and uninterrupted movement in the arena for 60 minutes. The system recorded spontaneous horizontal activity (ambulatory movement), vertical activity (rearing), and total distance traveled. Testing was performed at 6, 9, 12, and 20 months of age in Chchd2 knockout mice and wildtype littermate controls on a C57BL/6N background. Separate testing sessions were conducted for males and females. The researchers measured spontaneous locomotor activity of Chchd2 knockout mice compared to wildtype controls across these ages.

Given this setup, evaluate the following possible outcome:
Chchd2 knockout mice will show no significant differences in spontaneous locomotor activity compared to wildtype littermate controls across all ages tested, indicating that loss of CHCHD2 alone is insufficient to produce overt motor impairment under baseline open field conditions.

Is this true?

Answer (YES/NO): YES